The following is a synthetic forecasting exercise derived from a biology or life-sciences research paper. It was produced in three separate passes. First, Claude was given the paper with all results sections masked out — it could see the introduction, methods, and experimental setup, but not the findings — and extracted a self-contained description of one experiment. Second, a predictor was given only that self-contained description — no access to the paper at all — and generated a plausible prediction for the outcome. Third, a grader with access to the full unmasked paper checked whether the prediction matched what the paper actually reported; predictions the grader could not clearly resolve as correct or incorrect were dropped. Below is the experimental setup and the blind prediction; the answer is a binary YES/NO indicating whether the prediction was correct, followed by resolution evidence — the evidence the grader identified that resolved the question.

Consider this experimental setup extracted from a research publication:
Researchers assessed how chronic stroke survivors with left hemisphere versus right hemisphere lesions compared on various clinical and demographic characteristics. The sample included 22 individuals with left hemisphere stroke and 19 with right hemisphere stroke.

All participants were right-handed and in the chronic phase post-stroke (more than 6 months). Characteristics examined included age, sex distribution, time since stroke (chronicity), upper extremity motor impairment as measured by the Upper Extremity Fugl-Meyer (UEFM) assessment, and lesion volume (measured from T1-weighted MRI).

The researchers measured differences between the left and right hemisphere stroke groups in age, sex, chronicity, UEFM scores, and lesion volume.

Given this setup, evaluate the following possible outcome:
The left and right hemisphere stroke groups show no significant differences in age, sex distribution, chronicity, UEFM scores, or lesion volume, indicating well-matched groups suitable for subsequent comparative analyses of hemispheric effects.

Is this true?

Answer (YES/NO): YES